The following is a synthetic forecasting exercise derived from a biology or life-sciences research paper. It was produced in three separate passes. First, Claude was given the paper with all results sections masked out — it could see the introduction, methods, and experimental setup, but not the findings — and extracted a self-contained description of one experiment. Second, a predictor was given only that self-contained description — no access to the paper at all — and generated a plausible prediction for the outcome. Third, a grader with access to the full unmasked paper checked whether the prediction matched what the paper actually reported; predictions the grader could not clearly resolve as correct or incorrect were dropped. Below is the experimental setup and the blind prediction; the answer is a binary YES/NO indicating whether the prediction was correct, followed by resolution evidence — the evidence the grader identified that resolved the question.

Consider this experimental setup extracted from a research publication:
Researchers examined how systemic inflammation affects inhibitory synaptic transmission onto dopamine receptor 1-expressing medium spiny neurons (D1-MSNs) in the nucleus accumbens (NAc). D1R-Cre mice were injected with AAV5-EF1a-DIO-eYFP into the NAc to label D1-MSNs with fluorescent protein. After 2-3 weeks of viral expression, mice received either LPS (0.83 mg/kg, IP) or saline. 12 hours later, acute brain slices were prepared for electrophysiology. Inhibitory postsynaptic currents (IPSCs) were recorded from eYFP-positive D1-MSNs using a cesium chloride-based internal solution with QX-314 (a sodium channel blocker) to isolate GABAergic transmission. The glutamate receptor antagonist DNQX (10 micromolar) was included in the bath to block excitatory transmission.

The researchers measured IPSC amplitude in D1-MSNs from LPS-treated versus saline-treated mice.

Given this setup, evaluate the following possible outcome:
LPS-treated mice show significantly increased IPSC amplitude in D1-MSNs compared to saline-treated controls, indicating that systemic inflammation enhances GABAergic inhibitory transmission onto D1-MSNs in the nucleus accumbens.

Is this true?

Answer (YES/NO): NO